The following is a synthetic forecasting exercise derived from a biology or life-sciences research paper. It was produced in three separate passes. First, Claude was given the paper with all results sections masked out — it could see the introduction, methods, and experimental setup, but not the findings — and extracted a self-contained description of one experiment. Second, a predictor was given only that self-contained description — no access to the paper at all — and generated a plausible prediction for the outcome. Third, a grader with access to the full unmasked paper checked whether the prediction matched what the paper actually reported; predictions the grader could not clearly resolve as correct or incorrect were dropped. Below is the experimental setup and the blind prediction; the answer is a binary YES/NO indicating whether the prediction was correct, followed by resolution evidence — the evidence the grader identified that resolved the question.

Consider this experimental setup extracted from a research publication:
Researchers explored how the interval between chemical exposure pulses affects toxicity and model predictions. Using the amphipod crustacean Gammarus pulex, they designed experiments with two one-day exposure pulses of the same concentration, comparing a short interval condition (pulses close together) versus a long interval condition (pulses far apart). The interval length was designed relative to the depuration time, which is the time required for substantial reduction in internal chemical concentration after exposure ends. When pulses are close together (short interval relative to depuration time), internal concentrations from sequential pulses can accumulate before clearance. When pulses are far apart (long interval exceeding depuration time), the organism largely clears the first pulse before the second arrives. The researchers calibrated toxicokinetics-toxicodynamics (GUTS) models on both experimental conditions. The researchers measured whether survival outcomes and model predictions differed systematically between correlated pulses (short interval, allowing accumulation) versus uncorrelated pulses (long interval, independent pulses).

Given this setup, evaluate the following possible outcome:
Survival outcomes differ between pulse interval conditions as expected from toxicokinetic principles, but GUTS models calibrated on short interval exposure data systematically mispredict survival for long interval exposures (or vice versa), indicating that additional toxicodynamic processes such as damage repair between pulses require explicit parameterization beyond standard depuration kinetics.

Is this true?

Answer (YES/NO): NO